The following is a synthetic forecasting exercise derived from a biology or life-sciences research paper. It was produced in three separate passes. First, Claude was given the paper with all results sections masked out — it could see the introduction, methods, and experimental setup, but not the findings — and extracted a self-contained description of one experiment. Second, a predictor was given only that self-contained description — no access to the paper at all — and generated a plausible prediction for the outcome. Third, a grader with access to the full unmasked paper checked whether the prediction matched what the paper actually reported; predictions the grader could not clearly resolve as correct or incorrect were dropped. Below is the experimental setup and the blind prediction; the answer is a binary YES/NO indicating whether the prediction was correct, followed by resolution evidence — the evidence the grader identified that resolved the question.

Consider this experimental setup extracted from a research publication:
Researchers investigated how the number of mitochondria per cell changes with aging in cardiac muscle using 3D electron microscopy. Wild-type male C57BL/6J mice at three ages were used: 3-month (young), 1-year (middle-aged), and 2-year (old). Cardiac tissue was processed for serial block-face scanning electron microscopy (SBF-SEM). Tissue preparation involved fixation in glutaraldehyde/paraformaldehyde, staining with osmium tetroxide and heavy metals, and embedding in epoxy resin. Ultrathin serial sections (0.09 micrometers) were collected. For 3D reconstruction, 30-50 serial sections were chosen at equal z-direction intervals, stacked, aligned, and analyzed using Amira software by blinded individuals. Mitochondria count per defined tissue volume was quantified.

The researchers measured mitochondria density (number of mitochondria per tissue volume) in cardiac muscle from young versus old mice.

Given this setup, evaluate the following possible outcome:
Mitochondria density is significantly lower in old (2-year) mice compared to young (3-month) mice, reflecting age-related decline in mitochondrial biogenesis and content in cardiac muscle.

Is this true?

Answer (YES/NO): NO